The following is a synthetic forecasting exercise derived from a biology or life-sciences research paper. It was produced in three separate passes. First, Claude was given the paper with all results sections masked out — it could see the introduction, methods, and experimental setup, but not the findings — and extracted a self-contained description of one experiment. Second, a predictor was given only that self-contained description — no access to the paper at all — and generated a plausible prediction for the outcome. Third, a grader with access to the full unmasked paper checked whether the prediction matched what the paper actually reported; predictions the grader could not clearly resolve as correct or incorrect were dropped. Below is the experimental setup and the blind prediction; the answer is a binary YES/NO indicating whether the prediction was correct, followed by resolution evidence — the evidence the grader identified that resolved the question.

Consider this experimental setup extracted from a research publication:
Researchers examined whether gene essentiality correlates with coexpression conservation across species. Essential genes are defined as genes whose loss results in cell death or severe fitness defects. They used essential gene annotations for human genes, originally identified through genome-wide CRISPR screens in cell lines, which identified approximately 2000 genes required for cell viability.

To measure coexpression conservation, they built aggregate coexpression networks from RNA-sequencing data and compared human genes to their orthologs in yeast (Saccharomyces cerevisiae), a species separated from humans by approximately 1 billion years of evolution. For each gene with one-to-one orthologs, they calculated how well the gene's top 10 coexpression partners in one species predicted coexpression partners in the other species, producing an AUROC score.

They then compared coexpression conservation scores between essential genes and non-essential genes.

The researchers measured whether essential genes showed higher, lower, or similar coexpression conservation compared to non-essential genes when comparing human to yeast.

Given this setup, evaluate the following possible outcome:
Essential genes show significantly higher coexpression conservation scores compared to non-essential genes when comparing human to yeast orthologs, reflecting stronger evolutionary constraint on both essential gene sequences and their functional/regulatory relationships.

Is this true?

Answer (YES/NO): YES